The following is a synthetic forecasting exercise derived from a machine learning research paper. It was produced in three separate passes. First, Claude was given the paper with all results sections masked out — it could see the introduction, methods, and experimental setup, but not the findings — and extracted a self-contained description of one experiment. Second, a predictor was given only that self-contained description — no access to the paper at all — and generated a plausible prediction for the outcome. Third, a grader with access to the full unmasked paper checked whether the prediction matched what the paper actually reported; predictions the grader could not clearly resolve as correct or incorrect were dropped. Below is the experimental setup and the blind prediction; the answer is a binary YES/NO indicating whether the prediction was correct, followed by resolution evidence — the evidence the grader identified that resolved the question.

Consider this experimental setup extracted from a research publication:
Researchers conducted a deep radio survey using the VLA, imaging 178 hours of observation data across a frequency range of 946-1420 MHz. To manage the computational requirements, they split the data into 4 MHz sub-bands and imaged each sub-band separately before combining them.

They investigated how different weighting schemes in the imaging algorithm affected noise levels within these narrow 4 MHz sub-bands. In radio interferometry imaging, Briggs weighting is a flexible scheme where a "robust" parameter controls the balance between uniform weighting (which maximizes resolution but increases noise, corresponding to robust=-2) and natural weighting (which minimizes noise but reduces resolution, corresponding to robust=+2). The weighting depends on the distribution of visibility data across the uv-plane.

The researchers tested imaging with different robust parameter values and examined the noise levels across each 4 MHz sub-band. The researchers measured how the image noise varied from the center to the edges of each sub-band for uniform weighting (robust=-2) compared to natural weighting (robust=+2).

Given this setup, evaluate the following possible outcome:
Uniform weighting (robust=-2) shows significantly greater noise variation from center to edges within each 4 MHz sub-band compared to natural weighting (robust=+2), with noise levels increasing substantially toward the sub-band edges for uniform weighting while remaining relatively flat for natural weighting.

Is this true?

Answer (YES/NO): YES